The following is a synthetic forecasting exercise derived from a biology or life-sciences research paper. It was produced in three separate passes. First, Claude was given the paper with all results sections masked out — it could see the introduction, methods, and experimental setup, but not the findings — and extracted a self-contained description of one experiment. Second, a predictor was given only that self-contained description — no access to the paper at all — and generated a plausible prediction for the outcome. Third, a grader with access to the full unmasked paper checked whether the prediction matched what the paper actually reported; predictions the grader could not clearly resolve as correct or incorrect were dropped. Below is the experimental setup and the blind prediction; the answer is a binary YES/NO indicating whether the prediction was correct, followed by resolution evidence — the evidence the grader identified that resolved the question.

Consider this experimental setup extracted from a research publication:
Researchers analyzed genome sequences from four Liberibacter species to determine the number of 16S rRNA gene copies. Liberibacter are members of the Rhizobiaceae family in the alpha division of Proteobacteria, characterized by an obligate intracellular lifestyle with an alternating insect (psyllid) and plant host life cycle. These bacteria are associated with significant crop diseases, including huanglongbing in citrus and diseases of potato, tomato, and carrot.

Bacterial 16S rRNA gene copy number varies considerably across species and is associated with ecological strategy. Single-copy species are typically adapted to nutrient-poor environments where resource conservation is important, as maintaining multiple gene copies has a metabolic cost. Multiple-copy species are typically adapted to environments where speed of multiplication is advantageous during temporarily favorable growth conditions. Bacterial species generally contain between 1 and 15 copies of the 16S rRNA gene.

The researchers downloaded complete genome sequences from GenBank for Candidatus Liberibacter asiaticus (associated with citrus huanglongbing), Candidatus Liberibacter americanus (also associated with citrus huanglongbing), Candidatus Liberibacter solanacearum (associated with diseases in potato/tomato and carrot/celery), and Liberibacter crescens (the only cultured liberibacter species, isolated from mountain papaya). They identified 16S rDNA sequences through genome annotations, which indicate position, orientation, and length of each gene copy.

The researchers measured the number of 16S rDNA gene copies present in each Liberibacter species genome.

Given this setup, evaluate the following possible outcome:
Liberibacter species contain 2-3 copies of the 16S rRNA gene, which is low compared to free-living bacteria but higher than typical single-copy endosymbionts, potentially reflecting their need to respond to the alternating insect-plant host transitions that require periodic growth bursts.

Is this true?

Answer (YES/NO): YES